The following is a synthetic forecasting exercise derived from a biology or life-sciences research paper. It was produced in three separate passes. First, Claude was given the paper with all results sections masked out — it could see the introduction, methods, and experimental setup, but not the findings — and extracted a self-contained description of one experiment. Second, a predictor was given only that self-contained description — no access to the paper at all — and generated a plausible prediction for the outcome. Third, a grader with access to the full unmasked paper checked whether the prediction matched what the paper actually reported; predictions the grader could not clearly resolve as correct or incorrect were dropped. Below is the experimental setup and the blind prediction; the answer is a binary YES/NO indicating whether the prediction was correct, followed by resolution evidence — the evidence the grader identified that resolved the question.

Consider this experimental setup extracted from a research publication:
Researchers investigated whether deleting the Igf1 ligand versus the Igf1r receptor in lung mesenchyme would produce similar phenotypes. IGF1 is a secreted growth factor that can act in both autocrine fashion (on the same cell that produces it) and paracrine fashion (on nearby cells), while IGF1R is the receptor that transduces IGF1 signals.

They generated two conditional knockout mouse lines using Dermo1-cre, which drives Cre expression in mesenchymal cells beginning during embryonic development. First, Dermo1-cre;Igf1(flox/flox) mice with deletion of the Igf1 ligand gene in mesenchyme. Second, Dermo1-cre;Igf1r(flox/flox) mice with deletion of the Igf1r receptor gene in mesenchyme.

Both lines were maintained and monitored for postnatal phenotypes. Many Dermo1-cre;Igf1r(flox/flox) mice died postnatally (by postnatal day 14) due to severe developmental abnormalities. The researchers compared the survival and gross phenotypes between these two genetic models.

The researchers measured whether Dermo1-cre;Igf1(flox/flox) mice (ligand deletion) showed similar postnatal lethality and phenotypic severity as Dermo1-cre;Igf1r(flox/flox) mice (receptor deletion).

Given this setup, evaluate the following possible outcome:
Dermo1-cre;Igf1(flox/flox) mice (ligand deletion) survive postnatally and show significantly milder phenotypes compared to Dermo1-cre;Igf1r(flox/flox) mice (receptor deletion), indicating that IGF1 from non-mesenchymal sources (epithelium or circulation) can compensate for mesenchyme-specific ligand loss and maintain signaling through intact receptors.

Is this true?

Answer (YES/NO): YES